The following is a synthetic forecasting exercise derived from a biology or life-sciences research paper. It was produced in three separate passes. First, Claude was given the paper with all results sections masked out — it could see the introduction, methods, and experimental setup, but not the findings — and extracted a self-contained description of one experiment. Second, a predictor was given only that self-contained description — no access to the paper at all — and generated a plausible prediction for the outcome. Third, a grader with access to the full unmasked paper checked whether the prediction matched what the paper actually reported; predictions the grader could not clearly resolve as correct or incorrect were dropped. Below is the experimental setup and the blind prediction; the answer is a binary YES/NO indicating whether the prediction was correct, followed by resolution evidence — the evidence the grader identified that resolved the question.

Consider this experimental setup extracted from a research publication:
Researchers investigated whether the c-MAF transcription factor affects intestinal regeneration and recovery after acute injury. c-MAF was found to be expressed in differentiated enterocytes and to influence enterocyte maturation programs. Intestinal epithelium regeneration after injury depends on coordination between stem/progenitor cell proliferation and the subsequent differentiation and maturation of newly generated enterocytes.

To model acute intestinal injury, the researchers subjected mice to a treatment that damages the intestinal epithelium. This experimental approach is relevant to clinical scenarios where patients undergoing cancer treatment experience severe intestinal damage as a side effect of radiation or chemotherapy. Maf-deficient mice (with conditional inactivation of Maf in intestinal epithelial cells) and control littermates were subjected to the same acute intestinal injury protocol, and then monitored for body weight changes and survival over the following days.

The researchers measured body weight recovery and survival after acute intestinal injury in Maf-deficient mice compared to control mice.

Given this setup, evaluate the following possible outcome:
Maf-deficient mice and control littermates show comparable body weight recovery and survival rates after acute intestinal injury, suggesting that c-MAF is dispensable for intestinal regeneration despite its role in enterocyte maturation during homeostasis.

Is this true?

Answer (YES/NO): NO